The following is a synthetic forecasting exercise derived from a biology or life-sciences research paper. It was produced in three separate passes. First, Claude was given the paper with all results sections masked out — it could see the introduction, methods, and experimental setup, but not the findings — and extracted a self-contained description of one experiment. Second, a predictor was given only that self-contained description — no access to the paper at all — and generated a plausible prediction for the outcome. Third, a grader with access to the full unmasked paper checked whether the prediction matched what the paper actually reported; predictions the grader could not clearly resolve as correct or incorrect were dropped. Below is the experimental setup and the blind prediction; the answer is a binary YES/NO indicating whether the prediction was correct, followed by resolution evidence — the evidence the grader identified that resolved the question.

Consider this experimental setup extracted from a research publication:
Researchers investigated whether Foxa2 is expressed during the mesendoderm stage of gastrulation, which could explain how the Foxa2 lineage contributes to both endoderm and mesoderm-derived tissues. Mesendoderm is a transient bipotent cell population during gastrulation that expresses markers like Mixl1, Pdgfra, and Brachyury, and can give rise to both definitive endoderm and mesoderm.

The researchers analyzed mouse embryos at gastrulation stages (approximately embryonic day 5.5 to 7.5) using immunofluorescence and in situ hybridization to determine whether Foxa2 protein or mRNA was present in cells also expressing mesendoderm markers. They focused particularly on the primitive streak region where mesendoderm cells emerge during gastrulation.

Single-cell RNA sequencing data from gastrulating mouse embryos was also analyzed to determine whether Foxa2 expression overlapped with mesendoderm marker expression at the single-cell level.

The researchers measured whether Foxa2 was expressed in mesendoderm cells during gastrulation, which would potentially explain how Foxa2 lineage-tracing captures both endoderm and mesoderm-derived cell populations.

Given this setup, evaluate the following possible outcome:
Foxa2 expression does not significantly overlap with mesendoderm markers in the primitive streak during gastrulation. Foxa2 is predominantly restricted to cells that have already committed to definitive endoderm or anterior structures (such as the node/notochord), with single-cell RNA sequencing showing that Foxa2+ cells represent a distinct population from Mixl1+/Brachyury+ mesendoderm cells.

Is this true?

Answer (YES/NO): NO